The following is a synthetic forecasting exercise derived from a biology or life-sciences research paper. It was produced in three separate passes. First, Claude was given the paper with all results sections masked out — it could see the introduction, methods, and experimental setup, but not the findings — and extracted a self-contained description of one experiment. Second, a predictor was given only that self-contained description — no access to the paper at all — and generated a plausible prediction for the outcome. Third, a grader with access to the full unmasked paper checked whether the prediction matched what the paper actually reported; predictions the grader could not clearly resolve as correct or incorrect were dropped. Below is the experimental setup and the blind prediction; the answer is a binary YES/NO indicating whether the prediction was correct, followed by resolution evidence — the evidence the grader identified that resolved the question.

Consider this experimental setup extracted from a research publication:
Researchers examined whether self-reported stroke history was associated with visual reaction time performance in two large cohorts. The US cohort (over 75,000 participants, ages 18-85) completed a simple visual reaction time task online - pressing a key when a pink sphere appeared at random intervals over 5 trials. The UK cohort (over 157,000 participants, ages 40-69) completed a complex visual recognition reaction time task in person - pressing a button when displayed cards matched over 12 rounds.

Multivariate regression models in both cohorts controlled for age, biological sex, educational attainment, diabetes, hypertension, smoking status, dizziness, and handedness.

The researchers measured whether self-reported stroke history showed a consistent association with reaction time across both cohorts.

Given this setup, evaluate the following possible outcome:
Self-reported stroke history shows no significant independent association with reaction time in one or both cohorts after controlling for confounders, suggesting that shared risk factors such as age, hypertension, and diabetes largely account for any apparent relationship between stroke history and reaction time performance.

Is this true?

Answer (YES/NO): NO